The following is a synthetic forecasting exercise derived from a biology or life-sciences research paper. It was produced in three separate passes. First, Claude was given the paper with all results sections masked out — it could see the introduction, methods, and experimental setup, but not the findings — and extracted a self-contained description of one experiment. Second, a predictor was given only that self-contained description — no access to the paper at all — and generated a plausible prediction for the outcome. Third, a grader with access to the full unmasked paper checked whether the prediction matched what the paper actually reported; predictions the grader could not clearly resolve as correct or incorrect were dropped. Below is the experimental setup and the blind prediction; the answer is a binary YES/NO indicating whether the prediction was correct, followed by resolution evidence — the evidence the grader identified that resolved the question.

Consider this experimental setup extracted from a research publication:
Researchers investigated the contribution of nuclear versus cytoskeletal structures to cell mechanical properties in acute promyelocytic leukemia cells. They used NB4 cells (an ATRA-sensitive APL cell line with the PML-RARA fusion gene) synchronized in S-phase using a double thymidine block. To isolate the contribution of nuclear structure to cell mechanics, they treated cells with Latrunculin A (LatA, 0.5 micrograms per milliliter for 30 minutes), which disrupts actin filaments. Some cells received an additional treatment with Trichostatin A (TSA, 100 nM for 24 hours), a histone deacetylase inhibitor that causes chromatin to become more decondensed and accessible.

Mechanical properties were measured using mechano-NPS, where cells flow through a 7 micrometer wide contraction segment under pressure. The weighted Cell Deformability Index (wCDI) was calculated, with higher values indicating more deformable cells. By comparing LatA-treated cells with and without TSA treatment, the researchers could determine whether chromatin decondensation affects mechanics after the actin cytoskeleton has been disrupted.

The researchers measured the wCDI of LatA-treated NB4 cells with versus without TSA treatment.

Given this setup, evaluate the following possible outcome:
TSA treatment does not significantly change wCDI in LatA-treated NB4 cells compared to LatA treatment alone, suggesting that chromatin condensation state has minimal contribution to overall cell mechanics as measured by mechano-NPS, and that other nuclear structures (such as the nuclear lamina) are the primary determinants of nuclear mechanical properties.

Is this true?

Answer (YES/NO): NO